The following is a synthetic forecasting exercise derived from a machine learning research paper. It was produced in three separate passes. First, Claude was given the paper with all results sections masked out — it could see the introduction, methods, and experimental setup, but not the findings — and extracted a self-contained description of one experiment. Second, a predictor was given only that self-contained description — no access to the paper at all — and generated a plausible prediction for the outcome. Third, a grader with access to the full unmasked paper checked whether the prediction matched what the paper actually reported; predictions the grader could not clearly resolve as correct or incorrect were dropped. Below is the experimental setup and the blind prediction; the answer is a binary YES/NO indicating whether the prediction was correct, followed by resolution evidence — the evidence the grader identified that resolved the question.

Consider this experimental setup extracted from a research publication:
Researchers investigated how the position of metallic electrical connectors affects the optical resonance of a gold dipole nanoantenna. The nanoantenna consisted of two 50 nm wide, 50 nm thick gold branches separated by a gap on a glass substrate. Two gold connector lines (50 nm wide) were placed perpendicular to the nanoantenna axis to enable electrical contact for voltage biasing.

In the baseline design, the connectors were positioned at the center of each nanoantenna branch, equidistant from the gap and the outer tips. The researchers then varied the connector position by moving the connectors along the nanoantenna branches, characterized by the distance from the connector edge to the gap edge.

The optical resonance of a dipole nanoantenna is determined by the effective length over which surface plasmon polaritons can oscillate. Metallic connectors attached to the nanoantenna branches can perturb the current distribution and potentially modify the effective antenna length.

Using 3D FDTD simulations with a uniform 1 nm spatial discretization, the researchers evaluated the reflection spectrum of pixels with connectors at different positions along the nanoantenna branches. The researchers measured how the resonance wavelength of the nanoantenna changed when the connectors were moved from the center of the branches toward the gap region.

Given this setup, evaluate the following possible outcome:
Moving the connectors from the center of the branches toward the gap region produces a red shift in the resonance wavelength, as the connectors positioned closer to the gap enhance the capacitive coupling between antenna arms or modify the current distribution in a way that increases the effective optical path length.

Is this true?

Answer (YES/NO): NO